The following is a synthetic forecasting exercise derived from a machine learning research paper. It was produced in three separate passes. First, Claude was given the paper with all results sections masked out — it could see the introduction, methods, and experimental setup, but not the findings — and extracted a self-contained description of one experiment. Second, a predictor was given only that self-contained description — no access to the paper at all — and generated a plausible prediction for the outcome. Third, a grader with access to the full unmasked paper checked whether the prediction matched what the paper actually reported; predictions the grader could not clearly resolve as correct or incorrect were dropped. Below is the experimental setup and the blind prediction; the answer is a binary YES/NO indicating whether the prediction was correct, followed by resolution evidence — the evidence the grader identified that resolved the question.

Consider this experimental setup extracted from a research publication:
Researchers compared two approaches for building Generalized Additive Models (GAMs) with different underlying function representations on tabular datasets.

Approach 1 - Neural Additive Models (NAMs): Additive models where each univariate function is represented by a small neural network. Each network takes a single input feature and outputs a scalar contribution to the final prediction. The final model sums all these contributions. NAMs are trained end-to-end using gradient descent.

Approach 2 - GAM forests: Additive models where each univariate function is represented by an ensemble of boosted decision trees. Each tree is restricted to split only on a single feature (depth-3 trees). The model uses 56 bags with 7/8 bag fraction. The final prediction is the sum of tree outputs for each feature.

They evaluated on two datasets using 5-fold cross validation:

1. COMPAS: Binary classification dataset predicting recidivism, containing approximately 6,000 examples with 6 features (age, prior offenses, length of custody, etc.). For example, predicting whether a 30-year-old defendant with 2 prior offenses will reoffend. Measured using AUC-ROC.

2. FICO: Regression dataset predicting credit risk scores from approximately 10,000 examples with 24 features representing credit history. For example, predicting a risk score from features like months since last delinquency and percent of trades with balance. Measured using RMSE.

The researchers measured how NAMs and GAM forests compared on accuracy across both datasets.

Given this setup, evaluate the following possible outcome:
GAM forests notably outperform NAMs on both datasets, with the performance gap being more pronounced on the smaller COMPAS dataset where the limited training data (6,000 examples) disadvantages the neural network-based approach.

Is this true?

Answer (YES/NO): NO